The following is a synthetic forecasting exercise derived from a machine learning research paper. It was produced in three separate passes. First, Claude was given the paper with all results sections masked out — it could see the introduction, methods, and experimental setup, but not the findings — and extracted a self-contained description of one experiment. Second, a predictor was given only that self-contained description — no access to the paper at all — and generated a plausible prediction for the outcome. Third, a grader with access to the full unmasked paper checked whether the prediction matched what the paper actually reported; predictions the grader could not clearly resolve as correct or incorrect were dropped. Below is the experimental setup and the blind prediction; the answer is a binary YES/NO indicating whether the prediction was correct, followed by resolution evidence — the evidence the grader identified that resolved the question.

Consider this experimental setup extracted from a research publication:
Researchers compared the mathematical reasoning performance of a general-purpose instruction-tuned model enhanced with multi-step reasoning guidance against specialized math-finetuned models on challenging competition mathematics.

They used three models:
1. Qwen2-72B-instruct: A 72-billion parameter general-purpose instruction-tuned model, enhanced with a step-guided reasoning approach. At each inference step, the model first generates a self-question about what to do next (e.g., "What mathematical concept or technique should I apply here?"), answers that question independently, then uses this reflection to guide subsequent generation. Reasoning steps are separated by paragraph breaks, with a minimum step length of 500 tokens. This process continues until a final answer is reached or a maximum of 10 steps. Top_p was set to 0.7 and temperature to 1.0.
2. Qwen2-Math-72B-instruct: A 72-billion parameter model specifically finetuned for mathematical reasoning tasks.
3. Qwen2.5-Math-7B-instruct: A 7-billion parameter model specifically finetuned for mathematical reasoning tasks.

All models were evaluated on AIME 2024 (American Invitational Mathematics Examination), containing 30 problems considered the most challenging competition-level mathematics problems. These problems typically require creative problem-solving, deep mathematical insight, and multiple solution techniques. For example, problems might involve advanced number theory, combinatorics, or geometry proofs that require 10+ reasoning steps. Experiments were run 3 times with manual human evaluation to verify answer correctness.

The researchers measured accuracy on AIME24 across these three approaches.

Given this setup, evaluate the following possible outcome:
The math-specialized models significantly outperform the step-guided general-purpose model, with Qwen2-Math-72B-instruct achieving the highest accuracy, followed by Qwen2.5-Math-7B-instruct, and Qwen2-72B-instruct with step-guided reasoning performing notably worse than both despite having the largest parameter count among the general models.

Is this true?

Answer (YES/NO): NO